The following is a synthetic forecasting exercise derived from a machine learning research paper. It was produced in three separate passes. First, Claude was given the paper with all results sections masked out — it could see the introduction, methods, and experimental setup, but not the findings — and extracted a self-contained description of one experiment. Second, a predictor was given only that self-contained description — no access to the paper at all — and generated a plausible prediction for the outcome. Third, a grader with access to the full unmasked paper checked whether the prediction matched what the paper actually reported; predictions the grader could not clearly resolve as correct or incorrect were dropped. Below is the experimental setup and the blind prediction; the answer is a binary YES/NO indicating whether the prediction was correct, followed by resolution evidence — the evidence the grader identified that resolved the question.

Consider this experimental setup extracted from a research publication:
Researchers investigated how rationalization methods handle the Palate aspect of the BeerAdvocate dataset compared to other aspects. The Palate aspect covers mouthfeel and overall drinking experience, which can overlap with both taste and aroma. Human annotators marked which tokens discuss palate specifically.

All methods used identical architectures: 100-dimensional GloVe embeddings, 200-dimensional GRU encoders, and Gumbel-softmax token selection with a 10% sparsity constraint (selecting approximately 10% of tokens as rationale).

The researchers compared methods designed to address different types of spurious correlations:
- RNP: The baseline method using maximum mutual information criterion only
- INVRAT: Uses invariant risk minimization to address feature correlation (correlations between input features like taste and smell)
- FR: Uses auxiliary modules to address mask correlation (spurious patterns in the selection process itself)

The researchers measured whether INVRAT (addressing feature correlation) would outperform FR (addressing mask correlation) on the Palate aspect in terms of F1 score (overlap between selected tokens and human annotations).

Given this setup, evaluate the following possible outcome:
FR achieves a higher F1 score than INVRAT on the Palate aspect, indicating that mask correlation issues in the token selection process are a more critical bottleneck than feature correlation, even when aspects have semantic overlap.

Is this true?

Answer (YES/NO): YES